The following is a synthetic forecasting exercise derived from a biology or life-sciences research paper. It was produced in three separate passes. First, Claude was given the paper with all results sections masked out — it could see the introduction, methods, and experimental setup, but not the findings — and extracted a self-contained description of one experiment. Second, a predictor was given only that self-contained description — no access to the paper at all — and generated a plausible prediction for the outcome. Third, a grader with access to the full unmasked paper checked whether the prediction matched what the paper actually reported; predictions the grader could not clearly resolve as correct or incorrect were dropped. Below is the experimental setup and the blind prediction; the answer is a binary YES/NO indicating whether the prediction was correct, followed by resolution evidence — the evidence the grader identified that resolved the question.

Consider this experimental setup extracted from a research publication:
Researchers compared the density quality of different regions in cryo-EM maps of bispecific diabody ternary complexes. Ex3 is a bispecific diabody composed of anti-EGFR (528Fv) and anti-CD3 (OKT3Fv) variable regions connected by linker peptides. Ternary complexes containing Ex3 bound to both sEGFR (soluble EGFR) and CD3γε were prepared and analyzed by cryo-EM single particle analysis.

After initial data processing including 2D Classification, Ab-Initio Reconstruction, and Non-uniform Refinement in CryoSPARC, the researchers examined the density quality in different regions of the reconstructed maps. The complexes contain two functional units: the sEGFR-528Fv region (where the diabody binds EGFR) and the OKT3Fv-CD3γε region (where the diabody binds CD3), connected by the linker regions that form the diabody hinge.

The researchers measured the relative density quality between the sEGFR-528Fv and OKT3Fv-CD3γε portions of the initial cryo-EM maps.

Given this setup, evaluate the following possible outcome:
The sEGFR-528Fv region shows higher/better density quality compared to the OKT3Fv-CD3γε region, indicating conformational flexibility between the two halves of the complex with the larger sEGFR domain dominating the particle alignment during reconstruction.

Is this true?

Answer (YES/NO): YES